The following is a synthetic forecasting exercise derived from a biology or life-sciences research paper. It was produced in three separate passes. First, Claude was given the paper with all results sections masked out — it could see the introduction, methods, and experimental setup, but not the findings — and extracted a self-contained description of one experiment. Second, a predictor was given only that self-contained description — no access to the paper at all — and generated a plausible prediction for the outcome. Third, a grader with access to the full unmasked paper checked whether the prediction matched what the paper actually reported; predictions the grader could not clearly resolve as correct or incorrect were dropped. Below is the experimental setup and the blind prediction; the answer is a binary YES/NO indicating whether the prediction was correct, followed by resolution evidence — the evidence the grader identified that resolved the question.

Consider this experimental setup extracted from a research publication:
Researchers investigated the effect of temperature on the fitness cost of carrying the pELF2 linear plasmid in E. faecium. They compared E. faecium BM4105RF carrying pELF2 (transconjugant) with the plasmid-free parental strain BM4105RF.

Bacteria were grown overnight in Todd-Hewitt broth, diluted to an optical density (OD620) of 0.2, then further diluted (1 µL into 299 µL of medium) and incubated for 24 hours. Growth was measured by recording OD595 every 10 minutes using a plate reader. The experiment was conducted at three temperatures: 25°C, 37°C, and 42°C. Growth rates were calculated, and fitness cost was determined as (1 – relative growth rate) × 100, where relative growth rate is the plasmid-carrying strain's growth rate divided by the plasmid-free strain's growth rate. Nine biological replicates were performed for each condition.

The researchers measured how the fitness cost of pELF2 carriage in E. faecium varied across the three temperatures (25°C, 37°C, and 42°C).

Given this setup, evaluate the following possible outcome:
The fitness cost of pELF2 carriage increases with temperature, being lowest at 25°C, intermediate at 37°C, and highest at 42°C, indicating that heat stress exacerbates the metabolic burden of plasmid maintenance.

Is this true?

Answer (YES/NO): NO